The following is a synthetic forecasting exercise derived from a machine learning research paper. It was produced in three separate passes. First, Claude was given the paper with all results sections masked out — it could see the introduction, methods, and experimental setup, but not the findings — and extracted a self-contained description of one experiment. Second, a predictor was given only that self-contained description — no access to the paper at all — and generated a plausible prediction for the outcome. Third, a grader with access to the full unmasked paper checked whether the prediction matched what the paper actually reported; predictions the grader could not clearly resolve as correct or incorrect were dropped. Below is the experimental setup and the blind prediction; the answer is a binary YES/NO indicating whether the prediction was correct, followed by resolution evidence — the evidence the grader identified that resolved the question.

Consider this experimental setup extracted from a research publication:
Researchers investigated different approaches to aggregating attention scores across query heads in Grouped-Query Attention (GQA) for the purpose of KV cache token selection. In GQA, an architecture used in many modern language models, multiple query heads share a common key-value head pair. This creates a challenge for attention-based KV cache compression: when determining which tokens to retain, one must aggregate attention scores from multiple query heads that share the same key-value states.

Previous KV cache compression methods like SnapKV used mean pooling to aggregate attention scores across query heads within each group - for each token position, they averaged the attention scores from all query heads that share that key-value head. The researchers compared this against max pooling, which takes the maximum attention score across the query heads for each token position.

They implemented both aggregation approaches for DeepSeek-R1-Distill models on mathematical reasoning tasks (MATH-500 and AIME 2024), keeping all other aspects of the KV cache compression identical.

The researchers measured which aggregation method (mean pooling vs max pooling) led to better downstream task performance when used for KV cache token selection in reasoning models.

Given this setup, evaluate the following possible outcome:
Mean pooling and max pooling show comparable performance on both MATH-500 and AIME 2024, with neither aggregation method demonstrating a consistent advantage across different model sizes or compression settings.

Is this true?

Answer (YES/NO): NO